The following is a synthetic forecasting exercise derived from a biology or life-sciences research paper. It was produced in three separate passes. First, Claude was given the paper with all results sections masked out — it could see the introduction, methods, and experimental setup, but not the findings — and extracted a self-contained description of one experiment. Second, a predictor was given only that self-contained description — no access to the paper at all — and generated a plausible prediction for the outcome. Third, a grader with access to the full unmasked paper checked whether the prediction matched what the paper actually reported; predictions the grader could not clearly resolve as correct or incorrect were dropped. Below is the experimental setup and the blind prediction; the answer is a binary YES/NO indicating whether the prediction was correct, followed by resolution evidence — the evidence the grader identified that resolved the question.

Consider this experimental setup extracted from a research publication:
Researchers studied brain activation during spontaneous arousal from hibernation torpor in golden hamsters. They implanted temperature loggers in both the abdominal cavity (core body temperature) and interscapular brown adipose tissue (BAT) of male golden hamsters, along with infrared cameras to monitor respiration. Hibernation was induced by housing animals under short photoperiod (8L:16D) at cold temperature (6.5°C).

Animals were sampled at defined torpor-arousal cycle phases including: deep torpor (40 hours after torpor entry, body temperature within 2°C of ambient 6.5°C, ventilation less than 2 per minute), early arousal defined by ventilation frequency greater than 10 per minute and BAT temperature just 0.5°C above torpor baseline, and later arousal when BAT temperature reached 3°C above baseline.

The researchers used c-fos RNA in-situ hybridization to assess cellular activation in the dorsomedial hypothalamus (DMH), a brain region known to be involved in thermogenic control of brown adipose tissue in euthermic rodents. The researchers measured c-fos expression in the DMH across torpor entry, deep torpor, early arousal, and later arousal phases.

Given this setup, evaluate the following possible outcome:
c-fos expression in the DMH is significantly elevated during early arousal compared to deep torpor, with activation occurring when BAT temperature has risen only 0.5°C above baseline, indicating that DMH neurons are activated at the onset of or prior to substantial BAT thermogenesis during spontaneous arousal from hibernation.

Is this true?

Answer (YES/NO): NO